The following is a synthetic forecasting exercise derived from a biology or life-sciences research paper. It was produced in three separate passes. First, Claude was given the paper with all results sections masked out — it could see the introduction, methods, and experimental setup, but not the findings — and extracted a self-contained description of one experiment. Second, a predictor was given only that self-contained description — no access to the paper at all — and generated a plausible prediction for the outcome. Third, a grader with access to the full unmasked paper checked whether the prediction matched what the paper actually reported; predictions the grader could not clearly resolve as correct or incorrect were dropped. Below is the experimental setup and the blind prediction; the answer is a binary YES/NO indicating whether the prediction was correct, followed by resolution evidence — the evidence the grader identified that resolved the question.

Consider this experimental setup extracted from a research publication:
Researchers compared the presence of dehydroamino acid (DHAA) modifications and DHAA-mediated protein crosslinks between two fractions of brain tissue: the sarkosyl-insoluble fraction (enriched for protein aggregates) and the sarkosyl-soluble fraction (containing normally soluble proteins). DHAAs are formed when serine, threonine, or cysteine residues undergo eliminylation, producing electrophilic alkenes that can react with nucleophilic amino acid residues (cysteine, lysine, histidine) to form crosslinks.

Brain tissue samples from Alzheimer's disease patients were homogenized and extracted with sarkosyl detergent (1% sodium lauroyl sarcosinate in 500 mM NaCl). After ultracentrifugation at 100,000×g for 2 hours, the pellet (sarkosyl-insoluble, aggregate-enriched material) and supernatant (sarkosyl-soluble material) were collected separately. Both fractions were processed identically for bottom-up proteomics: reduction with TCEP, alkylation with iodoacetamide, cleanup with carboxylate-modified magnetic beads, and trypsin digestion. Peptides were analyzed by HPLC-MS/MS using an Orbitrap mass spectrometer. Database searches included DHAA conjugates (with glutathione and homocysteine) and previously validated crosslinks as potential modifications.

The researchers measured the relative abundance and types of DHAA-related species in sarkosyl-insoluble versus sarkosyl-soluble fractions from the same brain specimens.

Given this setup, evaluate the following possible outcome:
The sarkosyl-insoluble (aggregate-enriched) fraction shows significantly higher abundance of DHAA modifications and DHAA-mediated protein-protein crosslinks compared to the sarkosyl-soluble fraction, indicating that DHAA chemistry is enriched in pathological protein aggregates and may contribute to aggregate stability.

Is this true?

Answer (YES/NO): YES